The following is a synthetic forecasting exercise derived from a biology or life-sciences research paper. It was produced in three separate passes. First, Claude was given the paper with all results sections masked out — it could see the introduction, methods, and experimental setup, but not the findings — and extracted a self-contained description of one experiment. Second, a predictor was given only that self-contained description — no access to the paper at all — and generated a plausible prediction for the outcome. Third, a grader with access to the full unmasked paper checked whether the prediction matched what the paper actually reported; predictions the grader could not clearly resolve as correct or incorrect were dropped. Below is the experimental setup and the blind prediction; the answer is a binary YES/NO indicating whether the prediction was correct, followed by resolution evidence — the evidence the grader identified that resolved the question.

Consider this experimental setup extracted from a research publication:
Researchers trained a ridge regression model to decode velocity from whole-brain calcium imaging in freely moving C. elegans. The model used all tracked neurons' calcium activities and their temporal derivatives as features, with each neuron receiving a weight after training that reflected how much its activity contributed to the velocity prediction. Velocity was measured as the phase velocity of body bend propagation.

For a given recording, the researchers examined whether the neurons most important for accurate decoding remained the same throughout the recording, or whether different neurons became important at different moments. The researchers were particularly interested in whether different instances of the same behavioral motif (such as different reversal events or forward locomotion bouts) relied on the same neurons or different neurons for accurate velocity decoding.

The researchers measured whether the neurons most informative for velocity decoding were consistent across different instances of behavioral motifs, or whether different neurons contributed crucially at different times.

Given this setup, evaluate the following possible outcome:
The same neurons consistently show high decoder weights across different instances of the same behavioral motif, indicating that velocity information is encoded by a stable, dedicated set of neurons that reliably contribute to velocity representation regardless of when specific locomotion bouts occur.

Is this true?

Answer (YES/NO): NO